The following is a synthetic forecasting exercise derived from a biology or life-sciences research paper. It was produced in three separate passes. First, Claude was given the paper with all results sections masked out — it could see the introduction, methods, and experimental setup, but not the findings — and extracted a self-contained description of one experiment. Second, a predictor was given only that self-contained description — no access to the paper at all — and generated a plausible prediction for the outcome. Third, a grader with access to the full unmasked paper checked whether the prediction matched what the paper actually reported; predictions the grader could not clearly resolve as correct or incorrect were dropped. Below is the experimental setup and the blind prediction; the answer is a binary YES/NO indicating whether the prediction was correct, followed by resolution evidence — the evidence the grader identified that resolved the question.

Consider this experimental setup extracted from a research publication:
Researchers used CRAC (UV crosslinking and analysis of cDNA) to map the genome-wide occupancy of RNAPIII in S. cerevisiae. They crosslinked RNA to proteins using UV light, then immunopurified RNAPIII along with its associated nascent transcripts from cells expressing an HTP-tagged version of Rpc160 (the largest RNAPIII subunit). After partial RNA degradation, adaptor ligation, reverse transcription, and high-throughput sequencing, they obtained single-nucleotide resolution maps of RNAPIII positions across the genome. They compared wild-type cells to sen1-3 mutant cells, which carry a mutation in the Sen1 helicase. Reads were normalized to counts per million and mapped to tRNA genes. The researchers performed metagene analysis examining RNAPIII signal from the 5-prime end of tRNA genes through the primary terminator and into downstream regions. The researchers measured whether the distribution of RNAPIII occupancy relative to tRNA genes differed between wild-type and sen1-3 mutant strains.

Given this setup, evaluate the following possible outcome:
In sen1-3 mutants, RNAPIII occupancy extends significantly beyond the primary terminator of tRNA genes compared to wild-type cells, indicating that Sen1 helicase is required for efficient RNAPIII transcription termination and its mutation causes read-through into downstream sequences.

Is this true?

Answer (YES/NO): YES